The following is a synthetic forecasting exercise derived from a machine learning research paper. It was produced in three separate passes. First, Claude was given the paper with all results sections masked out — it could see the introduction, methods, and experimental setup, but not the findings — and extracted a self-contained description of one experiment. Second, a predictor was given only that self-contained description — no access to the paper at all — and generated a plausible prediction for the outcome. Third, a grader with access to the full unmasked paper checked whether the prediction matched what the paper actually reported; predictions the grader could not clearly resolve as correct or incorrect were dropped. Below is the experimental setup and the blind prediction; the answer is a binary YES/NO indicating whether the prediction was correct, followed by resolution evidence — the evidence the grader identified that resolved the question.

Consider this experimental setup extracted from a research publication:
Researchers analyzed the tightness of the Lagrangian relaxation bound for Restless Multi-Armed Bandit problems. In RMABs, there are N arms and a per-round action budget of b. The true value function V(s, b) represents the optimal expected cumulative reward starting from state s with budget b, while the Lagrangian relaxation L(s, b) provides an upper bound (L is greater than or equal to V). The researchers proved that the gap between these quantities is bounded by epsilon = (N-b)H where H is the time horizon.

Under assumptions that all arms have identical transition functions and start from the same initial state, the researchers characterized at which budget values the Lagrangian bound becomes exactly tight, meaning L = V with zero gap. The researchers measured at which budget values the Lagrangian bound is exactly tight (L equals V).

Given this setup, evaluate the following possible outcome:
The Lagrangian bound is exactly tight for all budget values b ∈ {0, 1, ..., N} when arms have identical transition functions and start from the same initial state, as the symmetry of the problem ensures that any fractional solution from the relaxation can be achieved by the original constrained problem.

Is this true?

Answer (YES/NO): NO